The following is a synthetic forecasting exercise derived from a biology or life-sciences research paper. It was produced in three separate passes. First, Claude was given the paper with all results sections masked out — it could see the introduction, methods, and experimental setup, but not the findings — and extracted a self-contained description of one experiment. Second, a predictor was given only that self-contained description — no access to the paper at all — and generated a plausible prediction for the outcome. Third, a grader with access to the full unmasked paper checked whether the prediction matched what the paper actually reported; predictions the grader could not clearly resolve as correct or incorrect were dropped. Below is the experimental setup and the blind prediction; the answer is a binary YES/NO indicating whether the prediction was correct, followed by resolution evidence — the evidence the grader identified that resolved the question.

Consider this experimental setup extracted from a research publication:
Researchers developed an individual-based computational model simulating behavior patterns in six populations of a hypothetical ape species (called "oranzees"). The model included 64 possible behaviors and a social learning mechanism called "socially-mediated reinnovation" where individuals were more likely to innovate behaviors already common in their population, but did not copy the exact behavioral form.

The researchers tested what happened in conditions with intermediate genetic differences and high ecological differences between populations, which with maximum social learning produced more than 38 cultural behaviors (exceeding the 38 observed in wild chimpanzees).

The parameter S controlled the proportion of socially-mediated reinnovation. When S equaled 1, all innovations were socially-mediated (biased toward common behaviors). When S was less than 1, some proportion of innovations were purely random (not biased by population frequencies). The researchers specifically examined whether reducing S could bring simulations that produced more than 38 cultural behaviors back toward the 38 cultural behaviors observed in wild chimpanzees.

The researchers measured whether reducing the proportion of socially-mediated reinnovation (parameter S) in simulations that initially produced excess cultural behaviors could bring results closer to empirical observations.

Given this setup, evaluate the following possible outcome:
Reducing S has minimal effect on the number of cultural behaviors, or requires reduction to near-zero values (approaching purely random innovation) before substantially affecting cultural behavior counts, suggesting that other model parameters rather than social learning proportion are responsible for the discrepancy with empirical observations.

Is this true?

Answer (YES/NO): NO